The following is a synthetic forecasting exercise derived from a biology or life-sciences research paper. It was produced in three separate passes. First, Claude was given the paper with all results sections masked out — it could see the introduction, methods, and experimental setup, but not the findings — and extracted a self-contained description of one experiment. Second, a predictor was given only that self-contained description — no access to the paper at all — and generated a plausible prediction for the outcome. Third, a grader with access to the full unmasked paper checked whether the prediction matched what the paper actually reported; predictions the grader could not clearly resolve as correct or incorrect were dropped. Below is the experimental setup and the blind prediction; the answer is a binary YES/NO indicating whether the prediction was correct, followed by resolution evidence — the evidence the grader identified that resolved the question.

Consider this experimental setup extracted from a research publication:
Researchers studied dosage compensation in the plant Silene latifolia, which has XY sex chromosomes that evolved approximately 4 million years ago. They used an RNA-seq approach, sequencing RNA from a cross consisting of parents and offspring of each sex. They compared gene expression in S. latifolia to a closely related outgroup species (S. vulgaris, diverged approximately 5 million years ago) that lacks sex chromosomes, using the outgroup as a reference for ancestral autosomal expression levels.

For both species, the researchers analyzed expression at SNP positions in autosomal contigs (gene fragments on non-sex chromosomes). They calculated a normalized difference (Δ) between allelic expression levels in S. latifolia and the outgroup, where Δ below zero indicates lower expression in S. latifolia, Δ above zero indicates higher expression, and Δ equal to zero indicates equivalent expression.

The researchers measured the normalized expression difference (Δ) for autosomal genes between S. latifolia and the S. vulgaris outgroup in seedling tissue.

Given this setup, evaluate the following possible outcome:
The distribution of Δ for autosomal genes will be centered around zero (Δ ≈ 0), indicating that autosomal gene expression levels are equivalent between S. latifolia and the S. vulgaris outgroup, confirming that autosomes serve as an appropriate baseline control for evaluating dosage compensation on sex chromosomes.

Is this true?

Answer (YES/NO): YES